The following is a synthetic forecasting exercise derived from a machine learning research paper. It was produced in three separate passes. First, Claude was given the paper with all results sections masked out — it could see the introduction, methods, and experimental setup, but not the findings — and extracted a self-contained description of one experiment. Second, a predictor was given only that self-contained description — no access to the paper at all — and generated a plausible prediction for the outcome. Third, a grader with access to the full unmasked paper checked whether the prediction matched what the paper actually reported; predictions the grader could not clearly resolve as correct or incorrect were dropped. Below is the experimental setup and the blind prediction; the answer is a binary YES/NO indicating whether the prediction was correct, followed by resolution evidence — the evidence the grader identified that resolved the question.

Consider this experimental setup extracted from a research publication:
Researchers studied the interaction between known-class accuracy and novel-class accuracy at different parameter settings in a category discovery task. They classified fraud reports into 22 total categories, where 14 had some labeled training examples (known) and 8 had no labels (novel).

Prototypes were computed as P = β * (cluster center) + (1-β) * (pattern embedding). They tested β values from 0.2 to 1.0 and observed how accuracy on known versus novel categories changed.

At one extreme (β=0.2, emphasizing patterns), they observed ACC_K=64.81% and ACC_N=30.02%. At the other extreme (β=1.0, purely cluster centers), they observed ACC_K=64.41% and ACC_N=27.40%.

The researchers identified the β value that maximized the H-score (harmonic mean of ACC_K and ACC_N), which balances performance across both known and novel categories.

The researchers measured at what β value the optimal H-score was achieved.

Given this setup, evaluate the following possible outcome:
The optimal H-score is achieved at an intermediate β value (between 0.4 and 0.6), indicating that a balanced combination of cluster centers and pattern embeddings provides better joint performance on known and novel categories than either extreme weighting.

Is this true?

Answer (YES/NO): NO